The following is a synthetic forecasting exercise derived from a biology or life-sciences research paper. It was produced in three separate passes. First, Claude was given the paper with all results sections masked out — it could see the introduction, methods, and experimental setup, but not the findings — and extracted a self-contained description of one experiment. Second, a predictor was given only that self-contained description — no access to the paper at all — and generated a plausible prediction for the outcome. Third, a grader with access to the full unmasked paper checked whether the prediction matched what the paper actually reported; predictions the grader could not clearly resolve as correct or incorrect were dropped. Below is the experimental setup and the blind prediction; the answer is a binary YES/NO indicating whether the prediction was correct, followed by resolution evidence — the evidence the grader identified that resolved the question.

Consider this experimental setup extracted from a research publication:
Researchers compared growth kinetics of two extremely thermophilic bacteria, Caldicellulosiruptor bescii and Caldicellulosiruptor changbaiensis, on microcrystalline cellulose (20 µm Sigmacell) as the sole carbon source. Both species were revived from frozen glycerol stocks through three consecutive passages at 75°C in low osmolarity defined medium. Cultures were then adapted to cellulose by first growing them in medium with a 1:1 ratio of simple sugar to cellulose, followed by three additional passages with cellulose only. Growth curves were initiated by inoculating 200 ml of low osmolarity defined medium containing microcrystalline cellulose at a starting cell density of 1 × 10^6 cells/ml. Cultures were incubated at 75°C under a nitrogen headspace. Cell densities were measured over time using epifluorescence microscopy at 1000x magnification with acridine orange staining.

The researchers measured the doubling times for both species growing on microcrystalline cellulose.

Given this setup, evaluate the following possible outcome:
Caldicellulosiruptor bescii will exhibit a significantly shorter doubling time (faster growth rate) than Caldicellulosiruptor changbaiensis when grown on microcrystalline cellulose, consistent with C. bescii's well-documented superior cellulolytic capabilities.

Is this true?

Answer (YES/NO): YES